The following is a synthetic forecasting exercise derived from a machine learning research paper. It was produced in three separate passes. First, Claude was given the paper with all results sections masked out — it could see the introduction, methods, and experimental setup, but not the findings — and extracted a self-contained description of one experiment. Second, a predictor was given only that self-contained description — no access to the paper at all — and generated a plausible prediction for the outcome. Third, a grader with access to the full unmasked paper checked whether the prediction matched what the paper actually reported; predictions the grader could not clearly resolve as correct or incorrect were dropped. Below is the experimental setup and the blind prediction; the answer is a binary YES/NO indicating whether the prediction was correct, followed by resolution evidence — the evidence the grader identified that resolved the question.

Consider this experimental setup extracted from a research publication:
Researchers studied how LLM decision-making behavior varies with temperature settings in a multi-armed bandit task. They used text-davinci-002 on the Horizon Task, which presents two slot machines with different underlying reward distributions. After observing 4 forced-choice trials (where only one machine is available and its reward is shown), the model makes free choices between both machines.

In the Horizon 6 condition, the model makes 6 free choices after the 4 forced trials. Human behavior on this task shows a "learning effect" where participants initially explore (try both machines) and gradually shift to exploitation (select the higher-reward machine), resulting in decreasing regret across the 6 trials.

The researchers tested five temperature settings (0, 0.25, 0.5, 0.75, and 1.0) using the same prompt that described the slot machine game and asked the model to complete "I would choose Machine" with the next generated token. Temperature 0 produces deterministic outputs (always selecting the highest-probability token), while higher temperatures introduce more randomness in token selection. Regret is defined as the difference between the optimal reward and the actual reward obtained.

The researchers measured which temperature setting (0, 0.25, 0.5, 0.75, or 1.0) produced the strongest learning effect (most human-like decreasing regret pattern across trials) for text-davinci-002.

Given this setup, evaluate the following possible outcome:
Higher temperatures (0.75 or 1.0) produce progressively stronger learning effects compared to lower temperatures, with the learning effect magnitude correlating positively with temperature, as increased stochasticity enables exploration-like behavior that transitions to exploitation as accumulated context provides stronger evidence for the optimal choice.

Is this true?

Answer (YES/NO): YES